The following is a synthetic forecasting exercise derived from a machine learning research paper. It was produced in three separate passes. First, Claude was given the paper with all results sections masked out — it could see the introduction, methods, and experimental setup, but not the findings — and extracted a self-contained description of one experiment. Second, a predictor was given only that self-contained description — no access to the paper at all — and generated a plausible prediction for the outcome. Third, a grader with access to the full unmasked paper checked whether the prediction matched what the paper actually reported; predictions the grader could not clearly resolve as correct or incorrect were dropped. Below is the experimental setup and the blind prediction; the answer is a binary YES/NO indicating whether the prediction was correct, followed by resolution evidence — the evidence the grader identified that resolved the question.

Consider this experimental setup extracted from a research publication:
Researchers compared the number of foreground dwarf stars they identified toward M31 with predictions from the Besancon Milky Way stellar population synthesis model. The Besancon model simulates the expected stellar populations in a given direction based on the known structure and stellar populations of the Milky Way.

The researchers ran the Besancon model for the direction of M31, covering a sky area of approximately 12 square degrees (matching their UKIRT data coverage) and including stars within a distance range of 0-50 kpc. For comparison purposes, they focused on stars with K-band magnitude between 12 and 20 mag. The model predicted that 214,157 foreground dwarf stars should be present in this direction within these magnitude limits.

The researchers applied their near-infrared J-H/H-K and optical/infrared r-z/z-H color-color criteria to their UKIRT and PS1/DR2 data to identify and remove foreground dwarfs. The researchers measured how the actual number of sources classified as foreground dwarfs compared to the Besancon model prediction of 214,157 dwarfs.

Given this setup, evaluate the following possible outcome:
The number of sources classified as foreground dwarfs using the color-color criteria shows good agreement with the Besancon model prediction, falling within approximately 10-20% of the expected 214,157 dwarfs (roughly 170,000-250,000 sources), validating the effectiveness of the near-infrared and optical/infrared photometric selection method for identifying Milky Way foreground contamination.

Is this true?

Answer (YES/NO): NO